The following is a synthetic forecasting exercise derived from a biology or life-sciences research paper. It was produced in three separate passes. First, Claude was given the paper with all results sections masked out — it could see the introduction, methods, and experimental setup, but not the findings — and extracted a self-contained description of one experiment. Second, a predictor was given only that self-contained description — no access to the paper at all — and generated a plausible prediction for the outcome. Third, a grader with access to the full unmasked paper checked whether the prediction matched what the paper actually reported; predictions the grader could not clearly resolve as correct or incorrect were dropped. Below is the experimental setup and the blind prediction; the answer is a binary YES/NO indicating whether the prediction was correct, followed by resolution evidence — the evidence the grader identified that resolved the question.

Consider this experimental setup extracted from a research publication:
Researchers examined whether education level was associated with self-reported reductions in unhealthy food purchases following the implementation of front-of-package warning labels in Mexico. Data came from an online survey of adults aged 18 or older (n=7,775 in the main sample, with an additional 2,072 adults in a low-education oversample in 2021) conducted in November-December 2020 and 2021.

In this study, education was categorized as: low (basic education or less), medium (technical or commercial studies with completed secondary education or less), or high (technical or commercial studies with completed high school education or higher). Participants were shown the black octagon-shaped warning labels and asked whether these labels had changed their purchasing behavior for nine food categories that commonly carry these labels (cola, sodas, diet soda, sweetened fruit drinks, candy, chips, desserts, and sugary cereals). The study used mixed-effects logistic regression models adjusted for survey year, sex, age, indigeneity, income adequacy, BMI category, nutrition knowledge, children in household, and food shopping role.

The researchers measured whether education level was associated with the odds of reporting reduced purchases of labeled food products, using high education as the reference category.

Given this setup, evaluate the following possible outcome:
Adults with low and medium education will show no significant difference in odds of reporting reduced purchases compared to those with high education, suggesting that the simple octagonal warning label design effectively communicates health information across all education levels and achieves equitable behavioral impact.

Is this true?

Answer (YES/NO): NO